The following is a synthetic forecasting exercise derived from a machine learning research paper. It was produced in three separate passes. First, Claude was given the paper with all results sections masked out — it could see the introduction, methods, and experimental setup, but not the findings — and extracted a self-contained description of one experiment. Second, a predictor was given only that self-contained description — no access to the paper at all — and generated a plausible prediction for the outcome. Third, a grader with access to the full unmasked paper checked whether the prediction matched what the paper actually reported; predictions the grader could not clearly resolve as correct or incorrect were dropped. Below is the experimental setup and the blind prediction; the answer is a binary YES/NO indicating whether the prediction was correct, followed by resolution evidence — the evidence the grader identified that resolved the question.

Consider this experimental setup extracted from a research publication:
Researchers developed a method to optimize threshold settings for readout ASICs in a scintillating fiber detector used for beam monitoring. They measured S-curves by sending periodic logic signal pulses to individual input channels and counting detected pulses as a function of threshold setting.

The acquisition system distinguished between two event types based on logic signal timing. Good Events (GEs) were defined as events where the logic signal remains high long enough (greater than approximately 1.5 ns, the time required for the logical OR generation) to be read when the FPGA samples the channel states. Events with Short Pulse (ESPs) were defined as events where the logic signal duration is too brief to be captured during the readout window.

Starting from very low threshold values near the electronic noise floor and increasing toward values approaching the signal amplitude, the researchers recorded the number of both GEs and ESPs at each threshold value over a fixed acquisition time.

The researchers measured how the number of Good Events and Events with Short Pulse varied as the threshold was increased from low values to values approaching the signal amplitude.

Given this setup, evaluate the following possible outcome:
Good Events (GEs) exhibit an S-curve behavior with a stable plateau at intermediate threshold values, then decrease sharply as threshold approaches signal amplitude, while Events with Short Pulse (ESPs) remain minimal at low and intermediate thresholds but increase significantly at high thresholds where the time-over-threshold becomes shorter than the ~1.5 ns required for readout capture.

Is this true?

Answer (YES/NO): NO